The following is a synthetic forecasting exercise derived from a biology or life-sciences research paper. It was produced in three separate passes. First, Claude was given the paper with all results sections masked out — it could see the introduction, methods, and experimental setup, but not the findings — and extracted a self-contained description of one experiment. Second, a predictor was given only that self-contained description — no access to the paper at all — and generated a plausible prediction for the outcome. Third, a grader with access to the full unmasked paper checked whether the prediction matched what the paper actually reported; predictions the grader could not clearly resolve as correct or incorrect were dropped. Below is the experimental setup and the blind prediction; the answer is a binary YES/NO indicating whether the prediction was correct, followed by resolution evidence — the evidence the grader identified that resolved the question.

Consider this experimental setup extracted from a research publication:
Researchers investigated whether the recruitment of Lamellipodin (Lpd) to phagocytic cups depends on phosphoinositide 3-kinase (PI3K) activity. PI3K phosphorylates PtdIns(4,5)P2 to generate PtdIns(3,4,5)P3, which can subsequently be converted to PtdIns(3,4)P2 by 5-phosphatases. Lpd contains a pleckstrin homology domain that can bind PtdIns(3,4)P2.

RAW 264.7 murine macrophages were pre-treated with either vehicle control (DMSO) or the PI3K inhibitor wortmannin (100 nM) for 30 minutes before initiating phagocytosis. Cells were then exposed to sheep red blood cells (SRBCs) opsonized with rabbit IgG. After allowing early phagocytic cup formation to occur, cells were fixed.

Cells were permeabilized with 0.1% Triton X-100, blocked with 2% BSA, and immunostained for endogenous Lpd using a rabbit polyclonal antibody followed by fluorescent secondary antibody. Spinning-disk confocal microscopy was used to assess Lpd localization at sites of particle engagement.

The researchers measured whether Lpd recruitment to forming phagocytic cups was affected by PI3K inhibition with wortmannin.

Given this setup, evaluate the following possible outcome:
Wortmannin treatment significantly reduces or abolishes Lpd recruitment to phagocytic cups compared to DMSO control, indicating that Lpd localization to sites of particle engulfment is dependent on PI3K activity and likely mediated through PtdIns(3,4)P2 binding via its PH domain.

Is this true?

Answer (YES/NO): YES